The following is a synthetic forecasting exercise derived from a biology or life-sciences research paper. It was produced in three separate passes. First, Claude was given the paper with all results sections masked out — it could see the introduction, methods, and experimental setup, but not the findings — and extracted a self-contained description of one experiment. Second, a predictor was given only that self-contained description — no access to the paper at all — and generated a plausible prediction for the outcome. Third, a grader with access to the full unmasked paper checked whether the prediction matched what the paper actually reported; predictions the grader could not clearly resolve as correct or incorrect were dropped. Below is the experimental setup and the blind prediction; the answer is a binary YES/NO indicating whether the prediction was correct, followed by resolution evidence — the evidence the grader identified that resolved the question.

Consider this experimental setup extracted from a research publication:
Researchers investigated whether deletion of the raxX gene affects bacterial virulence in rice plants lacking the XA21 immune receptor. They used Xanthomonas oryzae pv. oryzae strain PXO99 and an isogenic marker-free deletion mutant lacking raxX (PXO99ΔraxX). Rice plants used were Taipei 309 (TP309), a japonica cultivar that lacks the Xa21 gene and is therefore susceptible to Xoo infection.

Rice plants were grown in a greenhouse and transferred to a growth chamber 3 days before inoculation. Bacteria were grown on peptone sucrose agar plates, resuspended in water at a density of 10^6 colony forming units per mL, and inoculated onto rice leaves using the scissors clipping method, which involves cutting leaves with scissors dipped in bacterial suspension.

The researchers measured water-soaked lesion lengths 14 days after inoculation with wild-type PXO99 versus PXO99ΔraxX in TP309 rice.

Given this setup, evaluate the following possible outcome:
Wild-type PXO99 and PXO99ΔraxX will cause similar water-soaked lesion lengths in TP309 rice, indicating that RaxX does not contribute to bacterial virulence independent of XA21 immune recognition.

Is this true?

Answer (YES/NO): NO